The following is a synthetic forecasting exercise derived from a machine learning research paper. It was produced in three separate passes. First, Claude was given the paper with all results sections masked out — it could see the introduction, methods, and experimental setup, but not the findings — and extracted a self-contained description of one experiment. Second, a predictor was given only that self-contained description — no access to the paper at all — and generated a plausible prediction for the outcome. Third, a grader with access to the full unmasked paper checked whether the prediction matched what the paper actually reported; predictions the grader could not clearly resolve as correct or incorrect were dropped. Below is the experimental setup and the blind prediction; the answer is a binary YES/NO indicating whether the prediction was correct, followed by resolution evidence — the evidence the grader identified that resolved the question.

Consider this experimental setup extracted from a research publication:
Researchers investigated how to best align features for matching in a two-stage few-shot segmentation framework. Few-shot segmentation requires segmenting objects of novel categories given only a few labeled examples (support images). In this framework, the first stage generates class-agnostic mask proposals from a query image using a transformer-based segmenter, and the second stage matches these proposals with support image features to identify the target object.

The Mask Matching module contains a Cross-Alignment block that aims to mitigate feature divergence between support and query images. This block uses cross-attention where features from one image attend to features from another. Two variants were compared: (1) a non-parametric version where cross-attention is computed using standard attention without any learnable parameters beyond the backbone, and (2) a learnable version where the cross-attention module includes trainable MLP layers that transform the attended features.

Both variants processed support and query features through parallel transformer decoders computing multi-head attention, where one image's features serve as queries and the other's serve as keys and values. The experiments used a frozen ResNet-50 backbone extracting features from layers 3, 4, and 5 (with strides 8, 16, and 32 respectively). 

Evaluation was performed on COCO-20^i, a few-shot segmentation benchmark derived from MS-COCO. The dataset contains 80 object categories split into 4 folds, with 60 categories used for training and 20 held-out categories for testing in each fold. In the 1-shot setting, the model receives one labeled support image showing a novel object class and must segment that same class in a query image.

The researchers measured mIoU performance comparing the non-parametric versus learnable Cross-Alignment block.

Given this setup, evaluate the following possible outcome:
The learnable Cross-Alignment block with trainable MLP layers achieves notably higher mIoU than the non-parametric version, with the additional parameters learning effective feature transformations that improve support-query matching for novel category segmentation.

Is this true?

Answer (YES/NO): YES